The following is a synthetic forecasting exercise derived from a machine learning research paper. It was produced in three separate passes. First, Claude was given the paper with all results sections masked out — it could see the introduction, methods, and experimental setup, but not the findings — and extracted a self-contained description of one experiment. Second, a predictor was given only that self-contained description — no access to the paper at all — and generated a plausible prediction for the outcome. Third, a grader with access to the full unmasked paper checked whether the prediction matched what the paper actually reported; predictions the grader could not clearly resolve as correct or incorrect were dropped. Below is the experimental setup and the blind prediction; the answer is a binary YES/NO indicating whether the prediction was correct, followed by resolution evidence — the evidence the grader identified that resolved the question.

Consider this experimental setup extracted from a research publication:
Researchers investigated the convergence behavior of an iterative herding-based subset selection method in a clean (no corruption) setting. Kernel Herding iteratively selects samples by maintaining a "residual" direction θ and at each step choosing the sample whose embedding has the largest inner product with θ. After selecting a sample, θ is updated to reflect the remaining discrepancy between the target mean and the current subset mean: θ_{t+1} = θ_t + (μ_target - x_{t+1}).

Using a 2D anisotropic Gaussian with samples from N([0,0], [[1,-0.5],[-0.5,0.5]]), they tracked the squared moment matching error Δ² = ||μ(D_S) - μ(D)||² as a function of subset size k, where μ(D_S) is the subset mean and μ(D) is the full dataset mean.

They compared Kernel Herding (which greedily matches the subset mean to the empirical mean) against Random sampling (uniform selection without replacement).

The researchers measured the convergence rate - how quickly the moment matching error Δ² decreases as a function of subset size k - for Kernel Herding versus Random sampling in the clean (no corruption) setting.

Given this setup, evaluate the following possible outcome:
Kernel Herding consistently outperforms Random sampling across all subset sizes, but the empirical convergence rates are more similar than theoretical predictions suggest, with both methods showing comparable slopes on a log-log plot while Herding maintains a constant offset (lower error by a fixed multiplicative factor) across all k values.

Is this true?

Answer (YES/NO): NO